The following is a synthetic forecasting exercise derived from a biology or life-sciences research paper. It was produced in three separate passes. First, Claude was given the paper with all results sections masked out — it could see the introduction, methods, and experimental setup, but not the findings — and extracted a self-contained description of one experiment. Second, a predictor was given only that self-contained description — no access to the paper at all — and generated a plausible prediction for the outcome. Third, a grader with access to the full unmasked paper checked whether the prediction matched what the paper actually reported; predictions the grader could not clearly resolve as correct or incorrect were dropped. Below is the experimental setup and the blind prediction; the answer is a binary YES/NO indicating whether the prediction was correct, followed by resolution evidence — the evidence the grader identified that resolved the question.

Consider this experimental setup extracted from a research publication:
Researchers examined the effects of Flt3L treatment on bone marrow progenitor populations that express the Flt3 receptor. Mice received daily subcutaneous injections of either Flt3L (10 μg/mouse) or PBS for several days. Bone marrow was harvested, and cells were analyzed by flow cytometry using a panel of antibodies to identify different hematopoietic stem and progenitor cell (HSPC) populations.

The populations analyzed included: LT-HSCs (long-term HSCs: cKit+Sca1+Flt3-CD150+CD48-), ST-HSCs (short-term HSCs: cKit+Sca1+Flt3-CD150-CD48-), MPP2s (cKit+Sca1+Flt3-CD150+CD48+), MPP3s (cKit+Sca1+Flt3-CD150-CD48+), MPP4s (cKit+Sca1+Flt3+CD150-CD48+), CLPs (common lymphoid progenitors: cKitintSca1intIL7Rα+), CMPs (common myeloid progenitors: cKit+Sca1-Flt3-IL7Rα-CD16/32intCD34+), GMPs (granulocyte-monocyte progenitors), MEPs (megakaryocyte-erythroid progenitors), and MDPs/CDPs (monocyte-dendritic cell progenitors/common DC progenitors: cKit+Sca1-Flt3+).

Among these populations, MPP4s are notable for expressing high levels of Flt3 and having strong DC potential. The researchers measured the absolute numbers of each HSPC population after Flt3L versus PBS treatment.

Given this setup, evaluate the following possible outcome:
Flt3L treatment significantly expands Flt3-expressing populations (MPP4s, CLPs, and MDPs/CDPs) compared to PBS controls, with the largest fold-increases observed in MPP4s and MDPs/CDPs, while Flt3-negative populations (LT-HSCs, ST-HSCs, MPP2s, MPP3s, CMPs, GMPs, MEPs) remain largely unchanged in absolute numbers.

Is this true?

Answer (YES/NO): NO